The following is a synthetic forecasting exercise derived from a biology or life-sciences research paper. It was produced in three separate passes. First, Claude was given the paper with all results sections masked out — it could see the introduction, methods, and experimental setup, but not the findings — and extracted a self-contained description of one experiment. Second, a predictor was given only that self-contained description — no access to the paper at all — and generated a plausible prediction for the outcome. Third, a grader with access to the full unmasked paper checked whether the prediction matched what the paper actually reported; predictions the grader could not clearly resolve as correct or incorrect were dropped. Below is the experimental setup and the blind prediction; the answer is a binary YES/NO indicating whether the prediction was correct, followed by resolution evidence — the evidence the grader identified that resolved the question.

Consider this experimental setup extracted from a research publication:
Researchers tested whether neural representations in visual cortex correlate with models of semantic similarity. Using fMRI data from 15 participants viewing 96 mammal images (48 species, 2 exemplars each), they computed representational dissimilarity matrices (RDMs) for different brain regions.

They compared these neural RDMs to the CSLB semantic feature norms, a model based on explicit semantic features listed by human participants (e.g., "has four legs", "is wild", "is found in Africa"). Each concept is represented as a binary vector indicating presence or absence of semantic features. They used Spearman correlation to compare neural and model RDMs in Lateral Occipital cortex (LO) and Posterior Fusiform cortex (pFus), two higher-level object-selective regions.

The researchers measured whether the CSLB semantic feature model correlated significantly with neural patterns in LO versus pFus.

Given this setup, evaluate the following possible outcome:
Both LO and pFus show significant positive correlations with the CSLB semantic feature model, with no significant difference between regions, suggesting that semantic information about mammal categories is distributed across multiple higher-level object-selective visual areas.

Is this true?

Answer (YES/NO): NO